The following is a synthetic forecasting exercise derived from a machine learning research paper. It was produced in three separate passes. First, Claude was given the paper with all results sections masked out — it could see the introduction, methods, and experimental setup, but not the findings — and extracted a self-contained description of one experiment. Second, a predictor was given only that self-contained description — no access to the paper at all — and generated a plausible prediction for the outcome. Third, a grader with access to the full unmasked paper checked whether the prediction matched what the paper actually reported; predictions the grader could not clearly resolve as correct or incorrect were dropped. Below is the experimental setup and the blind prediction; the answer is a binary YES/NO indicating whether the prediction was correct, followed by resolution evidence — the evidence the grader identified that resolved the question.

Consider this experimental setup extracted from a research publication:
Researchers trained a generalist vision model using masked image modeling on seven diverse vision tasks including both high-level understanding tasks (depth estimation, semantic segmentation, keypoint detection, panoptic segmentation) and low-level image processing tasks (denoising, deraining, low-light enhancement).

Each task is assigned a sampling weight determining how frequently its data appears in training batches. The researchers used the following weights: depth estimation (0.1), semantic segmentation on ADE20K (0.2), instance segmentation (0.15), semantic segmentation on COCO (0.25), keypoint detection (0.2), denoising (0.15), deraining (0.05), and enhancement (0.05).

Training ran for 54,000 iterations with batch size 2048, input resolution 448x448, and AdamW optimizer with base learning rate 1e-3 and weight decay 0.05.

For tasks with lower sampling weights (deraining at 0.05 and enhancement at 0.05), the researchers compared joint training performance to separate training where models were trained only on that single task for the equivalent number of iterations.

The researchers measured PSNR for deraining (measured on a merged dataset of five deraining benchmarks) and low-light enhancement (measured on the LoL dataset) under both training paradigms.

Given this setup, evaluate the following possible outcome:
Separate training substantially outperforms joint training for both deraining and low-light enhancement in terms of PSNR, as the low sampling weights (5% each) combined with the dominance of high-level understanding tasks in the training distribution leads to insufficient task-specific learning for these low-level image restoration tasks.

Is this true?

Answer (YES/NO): NO